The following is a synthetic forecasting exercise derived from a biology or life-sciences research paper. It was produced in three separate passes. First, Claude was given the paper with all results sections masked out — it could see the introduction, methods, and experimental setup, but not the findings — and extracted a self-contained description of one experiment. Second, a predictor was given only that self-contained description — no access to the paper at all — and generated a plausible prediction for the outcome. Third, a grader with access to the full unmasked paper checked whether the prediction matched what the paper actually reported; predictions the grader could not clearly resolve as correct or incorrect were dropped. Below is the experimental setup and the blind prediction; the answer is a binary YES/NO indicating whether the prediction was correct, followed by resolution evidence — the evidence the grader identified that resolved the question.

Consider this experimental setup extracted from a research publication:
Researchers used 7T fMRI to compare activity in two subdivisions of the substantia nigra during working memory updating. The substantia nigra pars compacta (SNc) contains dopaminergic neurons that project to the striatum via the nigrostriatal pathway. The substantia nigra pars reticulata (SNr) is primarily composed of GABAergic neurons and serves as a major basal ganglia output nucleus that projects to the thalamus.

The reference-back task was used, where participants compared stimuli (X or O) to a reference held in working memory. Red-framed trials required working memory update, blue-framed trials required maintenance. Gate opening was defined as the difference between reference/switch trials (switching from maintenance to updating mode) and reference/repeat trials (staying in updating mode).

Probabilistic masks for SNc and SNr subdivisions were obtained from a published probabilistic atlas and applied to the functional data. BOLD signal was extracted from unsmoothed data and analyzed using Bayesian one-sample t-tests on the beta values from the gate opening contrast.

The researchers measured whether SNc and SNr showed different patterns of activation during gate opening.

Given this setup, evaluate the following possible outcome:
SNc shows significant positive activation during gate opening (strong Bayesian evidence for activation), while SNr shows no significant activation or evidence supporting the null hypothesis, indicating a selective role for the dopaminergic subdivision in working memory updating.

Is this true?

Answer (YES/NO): NO